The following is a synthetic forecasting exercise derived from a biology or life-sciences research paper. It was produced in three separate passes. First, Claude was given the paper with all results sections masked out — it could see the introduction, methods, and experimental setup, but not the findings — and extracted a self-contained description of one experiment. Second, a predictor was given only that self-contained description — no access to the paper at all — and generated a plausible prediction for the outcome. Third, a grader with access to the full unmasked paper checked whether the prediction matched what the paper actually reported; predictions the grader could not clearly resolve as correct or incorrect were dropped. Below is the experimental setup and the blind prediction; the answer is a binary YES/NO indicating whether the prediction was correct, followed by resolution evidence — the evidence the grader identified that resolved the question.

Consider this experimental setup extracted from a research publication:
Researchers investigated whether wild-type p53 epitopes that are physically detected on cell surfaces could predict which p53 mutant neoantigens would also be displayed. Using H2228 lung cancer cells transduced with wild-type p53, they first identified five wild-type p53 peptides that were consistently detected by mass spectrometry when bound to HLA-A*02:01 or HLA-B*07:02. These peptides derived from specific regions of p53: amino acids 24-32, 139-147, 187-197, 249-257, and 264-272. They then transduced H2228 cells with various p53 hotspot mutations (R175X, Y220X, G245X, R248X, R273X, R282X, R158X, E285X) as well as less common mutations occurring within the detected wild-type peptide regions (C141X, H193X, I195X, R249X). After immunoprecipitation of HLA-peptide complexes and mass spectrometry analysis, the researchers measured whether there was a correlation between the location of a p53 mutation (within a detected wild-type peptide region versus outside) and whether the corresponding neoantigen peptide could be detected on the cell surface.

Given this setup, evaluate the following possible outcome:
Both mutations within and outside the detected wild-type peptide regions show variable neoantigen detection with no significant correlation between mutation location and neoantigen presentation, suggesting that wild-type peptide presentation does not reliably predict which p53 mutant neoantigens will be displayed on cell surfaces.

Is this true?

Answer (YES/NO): NO